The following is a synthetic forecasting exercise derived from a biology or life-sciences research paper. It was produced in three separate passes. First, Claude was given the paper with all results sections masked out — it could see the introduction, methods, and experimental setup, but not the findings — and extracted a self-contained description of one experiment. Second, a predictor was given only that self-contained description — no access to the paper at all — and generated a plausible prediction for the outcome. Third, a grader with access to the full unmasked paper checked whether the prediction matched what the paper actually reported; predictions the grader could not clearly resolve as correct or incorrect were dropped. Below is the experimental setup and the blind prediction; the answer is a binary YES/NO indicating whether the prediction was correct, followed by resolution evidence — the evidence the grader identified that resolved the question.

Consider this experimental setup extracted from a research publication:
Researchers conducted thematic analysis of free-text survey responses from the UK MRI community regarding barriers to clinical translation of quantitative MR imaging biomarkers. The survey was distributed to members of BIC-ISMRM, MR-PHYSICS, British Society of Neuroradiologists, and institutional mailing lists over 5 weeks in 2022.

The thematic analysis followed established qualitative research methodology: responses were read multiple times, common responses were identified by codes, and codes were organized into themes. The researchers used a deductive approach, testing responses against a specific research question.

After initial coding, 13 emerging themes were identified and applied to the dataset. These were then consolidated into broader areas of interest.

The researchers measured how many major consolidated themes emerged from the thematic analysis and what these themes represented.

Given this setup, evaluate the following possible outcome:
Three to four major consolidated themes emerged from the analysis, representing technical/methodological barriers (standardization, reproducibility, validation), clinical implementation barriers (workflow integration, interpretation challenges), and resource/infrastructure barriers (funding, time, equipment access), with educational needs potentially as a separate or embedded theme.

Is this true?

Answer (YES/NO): NO